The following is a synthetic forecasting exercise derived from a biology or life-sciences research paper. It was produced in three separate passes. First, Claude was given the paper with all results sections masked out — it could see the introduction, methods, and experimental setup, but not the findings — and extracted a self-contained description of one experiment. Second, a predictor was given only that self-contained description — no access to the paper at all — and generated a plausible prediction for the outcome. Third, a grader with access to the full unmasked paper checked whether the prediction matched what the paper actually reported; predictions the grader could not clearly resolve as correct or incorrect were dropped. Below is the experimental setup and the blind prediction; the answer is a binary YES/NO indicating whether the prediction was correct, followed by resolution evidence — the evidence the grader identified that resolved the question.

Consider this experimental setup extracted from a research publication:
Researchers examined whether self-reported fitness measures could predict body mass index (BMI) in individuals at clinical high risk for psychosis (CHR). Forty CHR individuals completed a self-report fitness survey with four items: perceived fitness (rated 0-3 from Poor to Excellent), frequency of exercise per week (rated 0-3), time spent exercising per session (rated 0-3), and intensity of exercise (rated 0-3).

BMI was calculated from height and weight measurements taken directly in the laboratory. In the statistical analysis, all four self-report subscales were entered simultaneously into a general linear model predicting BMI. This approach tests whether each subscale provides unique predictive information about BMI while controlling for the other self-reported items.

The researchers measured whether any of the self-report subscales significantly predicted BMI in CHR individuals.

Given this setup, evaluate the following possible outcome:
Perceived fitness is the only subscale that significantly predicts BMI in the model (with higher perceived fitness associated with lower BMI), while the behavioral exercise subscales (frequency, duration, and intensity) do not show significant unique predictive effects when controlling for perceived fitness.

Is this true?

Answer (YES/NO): NO